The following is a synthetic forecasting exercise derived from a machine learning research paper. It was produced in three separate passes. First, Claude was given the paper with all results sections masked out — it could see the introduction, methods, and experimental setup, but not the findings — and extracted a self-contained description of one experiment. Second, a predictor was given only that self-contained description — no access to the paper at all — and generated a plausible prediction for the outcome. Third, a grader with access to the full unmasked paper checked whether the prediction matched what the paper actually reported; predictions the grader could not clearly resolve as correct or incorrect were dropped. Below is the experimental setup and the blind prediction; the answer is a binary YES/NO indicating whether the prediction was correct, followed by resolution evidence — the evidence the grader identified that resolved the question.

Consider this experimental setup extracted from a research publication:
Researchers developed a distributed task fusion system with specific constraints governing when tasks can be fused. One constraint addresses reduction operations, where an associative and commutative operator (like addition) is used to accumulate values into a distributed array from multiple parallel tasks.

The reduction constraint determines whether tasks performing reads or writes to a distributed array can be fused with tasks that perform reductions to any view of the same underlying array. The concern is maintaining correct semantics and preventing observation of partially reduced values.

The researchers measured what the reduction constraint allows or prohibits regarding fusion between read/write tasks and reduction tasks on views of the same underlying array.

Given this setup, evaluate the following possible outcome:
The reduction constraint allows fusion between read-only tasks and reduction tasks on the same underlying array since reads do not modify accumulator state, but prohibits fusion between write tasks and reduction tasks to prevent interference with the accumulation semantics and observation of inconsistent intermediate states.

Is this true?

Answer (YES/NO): NO